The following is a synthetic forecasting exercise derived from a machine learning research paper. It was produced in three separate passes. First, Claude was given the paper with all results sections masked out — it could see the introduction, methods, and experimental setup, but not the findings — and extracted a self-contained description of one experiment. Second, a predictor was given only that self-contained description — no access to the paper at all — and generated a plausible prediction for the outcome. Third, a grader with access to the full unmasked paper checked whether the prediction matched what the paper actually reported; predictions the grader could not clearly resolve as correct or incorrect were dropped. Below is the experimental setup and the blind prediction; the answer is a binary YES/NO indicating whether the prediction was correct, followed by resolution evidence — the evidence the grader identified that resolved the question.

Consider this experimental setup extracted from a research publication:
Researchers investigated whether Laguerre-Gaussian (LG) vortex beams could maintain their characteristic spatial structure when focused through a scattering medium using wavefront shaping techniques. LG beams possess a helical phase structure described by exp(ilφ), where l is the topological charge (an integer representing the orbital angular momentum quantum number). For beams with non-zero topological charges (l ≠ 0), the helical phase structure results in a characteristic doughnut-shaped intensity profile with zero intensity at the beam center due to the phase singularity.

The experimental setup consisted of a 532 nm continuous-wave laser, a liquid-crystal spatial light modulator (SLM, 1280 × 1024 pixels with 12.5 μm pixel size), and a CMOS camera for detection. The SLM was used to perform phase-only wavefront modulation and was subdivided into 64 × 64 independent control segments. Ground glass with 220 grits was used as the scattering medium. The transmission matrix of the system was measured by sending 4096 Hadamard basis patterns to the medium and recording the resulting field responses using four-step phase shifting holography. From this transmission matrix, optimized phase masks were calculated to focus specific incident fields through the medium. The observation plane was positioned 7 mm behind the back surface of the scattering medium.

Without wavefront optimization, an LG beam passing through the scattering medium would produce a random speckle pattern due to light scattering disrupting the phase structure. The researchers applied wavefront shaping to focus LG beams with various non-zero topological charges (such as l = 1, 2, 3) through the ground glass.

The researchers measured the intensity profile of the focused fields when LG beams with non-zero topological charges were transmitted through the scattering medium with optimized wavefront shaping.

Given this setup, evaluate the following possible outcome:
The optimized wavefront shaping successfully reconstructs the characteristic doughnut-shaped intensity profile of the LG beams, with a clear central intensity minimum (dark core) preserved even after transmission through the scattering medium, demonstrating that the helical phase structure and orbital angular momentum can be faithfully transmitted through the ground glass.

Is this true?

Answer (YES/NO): YES